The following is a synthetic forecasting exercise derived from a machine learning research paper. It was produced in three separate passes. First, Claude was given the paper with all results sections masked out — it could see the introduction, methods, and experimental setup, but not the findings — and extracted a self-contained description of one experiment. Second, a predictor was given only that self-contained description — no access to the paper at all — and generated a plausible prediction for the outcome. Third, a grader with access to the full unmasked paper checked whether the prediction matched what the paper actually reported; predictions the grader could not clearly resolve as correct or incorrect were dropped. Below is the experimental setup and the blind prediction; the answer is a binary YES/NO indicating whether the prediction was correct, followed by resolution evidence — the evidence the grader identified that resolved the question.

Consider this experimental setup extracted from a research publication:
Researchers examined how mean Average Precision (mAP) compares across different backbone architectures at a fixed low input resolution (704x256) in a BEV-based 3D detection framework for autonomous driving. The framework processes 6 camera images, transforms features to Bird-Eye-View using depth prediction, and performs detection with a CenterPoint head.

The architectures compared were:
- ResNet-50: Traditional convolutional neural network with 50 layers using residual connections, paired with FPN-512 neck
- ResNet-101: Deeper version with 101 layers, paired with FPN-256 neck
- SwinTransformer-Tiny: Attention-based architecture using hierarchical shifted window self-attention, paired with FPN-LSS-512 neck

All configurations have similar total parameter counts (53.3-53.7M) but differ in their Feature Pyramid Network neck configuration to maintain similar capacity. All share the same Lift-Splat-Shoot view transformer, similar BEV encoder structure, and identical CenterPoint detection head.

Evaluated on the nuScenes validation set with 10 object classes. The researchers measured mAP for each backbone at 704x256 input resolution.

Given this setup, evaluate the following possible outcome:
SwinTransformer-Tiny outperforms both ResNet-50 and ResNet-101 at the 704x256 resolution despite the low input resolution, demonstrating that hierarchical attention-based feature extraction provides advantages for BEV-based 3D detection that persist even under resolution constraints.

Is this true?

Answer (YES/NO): YES